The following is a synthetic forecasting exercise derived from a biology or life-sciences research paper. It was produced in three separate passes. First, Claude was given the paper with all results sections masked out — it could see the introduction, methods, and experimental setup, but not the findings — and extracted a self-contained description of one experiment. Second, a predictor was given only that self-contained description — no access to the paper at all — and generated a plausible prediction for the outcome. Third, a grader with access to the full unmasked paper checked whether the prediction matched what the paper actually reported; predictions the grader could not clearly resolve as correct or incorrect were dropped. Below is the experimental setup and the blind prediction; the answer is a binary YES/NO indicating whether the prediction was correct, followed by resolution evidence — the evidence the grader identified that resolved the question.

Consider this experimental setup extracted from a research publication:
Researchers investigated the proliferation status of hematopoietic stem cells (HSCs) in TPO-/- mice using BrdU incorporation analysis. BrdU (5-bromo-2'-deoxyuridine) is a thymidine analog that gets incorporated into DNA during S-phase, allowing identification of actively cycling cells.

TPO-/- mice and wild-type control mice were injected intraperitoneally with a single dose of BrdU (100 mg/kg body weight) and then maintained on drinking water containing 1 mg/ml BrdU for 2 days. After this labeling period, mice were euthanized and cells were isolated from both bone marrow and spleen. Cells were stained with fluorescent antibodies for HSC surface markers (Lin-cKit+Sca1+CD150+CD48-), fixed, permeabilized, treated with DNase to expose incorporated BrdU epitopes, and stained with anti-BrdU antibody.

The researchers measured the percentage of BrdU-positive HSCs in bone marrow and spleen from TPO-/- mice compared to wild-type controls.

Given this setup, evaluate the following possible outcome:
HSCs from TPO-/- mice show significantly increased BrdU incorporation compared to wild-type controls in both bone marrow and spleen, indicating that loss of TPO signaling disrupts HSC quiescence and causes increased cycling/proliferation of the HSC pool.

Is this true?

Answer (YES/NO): NO